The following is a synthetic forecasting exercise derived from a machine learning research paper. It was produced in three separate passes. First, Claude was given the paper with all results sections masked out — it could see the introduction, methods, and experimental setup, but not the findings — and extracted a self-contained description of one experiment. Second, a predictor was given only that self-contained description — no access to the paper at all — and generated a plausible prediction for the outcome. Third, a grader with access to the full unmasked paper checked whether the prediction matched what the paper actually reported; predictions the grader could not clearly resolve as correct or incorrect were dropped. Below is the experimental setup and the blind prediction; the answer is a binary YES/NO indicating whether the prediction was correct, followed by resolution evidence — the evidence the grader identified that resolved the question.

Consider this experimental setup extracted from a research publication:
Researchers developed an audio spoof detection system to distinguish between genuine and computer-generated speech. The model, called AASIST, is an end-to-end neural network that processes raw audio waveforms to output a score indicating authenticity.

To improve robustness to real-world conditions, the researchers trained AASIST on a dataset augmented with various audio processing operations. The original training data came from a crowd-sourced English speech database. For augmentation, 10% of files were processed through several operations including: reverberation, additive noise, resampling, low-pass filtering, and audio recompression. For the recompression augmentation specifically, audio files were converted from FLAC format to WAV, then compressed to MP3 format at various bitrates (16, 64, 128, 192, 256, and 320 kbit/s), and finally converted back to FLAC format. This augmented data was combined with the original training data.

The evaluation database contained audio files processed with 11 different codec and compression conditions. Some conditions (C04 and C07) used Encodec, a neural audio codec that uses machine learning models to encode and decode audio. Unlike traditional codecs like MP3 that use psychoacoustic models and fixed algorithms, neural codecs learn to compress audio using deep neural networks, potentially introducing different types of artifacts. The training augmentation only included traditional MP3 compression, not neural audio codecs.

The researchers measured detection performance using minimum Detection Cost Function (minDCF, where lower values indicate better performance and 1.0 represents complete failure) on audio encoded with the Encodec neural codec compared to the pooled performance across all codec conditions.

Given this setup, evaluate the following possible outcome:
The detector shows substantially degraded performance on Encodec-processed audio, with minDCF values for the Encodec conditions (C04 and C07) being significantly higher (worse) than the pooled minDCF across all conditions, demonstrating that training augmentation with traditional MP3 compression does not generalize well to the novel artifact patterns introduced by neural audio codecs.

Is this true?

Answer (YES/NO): NO